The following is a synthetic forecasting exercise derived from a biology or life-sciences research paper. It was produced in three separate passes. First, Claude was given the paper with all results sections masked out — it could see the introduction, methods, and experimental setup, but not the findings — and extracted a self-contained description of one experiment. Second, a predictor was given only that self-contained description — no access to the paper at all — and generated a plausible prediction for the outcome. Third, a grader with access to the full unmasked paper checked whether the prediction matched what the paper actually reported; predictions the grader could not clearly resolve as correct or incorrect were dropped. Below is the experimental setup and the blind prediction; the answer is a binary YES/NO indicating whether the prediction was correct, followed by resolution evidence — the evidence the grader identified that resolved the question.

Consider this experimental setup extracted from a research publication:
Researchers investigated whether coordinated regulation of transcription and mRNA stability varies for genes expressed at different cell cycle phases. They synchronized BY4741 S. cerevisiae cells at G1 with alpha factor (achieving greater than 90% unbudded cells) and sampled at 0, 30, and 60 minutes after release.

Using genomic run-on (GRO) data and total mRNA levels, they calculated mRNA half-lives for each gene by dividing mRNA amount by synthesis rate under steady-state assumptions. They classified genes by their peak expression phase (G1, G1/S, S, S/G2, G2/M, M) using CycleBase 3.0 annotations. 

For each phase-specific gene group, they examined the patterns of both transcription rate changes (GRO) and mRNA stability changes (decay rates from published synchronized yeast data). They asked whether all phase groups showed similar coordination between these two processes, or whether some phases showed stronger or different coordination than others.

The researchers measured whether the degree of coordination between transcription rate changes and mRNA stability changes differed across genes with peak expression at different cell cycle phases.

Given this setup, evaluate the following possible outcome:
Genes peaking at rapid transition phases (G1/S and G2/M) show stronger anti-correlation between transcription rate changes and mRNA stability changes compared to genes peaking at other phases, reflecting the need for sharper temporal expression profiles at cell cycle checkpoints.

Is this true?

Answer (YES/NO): NO